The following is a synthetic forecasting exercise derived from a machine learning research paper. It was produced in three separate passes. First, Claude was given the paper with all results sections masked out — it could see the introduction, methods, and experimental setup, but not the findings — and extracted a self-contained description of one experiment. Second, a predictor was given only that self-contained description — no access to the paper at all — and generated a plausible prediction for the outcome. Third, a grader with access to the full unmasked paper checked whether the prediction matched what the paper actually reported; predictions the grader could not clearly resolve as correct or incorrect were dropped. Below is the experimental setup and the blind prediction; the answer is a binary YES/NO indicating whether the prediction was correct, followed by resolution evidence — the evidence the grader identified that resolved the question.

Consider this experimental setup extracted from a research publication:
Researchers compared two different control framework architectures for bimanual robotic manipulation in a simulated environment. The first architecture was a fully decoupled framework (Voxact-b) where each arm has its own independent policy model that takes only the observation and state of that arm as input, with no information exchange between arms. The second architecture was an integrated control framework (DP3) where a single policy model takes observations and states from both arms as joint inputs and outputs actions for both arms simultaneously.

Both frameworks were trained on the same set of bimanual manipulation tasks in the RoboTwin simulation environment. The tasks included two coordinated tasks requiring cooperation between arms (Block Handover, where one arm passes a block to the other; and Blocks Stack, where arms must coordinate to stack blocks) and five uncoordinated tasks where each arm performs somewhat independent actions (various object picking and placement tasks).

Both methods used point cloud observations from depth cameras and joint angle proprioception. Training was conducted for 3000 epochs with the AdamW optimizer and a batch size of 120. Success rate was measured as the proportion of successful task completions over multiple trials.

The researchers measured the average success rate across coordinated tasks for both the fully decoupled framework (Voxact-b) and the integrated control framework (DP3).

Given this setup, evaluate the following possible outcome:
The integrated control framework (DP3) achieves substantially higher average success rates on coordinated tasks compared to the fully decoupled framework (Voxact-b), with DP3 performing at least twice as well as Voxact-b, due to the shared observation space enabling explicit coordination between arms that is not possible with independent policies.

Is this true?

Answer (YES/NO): NO